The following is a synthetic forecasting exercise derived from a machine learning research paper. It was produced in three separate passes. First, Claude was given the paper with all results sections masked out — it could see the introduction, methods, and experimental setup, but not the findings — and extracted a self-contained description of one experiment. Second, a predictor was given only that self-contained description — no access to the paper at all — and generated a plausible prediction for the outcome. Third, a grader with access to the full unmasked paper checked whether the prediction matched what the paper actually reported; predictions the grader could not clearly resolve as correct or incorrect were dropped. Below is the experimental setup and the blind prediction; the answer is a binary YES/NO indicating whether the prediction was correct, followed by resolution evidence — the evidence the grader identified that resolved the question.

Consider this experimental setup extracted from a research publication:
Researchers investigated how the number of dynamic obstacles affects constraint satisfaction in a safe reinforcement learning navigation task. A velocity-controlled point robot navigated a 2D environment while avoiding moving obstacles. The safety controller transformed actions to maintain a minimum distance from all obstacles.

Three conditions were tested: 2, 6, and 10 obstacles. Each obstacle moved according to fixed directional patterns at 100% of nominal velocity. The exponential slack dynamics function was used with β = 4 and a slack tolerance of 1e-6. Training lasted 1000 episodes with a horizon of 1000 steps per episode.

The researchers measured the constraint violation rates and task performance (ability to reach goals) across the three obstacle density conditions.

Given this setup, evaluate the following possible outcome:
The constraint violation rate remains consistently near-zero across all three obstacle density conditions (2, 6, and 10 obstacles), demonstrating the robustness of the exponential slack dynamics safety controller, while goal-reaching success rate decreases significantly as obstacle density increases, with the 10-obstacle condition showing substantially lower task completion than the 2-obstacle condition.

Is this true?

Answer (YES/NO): NO